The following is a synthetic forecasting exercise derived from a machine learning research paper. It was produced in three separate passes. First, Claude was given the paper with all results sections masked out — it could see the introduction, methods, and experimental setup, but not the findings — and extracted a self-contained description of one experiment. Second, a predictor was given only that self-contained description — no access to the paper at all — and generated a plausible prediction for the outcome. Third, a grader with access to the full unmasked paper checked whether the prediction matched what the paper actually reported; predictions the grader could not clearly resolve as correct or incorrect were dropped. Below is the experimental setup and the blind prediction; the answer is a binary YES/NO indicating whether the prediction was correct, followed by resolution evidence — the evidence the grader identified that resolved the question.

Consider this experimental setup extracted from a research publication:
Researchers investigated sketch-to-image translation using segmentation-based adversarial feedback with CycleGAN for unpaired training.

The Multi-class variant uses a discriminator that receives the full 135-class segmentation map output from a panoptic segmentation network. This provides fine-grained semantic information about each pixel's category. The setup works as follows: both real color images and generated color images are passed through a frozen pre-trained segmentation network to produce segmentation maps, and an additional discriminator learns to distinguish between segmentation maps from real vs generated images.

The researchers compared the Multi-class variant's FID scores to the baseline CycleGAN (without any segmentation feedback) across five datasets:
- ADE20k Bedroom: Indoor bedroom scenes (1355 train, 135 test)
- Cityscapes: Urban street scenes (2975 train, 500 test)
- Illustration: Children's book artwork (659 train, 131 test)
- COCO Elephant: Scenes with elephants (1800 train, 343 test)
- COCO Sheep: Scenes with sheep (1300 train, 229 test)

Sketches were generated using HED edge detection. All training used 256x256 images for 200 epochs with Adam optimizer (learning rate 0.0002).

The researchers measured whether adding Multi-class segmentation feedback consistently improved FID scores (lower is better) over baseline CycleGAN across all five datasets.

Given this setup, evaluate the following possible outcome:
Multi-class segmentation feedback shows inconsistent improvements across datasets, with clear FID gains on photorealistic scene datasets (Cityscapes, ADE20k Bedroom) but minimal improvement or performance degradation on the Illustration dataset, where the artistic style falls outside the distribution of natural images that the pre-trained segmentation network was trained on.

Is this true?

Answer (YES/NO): NO